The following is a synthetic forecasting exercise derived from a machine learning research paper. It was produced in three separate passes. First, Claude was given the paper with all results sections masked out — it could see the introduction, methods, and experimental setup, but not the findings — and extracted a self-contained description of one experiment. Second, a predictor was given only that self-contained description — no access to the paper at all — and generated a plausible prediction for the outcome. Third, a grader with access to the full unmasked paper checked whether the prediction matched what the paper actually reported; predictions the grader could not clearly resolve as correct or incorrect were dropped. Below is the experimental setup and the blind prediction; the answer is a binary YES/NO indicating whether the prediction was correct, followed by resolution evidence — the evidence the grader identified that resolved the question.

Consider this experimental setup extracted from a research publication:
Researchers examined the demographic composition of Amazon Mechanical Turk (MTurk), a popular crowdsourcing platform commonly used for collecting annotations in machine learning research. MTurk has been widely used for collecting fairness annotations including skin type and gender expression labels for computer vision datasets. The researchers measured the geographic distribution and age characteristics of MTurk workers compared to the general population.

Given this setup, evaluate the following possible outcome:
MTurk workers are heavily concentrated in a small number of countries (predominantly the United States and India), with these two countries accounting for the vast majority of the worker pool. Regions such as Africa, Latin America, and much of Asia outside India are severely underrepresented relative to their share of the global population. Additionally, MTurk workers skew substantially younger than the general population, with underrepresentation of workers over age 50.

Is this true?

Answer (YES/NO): NO